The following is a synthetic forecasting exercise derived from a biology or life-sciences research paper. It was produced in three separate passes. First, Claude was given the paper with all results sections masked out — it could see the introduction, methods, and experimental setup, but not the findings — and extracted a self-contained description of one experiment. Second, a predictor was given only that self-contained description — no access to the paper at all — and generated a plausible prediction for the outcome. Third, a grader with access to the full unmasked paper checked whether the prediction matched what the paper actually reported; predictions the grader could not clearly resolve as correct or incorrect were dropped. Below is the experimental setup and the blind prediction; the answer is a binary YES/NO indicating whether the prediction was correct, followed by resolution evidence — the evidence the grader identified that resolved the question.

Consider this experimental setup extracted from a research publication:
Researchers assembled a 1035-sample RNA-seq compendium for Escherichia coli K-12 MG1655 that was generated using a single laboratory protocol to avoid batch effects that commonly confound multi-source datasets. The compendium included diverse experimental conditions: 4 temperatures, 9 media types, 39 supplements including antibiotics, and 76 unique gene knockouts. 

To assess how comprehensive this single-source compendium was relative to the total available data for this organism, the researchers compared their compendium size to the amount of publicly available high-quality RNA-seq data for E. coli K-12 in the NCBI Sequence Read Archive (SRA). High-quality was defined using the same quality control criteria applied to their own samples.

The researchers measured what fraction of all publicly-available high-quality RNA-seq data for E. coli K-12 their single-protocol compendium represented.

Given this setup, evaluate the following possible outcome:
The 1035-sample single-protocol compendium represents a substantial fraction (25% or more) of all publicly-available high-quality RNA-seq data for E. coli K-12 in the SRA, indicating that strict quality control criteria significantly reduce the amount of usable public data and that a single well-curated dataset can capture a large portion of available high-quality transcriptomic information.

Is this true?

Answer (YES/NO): YES